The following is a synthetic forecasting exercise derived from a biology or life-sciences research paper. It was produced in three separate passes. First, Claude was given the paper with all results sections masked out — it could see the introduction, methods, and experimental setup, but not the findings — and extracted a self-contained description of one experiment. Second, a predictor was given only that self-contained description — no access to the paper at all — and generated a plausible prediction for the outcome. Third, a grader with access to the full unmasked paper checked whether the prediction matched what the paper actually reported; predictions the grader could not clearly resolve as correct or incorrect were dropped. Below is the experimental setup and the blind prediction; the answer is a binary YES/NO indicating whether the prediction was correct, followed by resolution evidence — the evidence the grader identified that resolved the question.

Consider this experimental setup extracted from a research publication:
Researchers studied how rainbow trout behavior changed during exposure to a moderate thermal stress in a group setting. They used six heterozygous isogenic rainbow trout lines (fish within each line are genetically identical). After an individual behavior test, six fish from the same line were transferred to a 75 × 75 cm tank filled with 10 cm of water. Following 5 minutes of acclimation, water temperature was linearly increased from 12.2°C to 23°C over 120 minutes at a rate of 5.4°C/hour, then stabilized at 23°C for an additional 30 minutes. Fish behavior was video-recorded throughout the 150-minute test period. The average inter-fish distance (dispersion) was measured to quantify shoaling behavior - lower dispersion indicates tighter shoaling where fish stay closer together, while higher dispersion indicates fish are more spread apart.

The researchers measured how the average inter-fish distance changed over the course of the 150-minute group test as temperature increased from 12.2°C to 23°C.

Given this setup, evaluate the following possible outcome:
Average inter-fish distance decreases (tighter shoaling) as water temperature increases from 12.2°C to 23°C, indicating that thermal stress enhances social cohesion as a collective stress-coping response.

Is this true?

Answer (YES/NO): NO